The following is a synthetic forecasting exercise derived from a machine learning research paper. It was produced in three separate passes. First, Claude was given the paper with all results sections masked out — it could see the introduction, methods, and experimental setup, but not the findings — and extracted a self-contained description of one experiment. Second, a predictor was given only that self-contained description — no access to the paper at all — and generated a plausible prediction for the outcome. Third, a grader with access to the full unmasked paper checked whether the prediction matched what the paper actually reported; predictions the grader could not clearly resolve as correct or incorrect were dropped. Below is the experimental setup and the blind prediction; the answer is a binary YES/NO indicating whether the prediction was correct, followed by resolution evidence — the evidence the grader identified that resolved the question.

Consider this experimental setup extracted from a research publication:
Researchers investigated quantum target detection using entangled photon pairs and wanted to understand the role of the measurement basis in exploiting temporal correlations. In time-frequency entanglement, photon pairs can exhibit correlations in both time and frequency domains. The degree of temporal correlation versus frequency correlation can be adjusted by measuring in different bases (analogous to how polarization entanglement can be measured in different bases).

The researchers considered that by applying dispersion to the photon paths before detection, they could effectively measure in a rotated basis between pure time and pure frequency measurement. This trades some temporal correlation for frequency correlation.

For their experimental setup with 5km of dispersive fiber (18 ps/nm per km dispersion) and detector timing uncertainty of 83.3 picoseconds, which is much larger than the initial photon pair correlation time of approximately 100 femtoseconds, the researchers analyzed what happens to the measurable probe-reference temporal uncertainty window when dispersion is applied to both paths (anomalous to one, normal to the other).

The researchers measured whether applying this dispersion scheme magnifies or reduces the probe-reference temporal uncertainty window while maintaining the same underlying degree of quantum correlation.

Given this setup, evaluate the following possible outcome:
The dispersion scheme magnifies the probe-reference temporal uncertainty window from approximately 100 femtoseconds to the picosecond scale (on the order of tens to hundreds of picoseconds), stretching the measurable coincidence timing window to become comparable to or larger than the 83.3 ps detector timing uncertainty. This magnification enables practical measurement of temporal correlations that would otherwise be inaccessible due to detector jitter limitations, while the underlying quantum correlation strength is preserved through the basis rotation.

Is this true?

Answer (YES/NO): YES